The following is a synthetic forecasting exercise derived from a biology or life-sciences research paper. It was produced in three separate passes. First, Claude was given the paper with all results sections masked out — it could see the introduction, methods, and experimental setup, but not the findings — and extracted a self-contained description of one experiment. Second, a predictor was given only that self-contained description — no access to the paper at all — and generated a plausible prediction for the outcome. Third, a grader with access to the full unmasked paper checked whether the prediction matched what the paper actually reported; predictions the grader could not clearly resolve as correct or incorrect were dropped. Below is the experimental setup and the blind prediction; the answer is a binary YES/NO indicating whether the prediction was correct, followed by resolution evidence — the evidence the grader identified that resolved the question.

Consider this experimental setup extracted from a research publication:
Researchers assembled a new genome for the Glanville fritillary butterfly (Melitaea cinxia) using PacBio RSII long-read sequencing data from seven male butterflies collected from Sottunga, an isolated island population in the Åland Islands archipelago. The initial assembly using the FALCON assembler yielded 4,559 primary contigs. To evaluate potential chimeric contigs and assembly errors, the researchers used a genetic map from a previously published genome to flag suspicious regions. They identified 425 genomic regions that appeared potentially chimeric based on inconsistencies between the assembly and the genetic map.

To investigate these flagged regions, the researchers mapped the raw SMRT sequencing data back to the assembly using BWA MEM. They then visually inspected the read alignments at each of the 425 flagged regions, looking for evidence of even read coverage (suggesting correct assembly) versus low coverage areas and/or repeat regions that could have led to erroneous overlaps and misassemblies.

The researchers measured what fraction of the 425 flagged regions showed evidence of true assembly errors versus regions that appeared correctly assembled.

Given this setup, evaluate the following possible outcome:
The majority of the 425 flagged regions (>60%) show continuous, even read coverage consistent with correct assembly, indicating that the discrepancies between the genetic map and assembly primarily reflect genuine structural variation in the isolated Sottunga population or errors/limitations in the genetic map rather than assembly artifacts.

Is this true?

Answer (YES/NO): NO